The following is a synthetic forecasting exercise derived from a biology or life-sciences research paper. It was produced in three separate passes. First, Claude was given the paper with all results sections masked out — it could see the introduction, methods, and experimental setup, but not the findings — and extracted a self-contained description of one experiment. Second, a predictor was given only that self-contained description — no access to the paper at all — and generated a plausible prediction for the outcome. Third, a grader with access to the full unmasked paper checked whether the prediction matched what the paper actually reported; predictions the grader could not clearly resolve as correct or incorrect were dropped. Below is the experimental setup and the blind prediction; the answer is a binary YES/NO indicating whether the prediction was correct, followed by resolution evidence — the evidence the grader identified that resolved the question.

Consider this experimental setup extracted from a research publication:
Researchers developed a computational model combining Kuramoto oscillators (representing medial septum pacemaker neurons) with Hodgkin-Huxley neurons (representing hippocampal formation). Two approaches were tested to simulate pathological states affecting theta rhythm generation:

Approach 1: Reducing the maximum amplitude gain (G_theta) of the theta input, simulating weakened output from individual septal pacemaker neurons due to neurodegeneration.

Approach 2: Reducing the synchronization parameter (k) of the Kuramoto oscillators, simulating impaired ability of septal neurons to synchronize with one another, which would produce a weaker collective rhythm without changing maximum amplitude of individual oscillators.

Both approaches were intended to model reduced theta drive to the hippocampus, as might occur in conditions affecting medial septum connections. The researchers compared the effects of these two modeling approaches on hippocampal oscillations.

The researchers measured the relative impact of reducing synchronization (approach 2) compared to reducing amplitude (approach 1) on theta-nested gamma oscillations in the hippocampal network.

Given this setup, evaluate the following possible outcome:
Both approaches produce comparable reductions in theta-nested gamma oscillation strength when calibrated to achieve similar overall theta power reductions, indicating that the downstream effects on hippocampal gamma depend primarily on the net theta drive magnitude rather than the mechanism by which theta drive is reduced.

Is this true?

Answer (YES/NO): NO